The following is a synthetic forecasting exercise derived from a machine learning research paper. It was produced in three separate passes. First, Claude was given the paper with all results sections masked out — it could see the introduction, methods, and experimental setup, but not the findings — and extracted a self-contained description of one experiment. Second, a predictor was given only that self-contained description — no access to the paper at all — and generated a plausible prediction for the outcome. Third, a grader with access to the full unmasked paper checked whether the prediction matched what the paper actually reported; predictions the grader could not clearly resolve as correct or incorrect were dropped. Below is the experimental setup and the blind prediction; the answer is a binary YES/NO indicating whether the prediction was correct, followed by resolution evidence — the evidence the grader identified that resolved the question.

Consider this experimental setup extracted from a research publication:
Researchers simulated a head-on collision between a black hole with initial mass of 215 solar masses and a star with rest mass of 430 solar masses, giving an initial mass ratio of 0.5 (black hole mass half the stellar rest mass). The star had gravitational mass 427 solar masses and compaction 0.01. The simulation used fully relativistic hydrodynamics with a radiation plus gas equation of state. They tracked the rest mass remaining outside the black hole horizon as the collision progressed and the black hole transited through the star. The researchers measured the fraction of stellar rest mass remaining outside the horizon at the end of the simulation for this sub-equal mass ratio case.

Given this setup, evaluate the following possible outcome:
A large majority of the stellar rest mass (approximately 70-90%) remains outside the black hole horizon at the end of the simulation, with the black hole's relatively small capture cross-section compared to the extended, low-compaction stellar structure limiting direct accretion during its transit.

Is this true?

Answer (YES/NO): NO